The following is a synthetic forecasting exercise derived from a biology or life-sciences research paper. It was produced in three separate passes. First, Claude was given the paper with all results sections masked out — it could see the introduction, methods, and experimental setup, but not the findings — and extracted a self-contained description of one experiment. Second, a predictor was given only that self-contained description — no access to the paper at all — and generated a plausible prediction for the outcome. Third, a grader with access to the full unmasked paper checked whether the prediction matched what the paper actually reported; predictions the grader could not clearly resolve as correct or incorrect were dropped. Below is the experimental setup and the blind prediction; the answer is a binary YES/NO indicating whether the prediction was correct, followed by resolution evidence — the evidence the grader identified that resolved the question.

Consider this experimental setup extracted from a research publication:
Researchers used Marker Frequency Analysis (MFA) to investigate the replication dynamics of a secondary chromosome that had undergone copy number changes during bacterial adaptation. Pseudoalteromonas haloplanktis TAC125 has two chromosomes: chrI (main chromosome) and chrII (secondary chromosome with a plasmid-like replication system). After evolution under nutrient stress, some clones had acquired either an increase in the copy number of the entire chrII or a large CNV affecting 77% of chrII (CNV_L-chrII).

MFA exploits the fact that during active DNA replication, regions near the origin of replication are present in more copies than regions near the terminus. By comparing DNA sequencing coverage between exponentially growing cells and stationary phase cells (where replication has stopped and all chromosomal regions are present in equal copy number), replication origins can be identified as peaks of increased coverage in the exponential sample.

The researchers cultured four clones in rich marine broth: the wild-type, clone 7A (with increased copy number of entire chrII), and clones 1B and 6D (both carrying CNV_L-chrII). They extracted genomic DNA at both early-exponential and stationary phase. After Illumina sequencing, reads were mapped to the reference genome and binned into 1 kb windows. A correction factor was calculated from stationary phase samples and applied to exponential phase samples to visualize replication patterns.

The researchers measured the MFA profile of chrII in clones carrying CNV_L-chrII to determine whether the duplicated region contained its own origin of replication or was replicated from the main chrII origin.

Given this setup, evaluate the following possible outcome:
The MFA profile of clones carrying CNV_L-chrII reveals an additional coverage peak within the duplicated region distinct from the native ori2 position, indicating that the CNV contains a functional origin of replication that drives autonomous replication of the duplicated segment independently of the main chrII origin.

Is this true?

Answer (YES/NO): NO